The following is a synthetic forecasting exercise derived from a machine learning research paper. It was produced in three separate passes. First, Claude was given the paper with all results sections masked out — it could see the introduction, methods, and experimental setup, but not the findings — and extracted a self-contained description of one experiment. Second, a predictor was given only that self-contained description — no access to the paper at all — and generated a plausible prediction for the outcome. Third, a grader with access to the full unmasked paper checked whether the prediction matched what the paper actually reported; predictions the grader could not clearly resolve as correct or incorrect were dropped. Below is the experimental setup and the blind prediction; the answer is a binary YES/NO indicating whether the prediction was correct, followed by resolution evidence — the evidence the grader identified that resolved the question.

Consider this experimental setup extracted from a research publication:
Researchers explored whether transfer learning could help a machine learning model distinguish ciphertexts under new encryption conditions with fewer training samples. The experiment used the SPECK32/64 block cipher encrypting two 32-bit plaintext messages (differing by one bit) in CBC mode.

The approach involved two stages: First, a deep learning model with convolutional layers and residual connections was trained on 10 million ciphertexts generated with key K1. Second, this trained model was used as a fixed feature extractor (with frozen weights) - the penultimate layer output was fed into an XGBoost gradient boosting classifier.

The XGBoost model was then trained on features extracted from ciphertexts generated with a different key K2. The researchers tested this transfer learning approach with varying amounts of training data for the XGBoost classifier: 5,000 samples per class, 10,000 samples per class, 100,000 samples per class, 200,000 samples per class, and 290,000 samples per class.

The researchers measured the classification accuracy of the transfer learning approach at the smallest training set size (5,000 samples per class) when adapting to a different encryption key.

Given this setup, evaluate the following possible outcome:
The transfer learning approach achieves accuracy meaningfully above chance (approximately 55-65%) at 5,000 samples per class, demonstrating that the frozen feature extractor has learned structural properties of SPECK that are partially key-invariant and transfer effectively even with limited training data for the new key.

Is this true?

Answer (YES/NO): NO